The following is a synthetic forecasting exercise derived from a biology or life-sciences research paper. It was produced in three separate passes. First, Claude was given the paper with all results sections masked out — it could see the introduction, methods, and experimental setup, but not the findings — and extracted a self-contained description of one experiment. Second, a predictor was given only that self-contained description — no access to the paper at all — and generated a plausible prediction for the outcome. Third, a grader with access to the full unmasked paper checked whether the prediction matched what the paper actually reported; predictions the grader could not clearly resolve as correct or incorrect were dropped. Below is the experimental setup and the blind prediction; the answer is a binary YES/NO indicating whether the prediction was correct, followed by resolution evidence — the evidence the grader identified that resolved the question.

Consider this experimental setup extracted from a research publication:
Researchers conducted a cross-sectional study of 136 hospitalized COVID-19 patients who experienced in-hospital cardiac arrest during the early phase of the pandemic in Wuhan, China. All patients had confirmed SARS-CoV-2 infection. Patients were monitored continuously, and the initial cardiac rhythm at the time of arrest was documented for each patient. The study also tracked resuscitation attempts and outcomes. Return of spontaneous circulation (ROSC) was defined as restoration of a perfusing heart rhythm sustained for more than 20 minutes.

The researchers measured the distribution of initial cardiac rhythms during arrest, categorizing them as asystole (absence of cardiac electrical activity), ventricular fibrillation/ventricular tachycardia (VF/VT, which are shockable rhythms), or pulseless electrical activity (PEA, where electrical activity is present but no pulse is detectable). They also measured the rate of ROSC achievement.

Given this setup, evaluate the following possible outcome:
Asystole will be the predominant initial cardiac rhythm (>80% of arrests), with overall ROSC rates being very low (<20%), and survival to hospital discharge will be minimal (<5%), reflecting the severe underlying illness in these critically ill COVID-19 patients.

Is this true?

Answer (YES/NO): YES